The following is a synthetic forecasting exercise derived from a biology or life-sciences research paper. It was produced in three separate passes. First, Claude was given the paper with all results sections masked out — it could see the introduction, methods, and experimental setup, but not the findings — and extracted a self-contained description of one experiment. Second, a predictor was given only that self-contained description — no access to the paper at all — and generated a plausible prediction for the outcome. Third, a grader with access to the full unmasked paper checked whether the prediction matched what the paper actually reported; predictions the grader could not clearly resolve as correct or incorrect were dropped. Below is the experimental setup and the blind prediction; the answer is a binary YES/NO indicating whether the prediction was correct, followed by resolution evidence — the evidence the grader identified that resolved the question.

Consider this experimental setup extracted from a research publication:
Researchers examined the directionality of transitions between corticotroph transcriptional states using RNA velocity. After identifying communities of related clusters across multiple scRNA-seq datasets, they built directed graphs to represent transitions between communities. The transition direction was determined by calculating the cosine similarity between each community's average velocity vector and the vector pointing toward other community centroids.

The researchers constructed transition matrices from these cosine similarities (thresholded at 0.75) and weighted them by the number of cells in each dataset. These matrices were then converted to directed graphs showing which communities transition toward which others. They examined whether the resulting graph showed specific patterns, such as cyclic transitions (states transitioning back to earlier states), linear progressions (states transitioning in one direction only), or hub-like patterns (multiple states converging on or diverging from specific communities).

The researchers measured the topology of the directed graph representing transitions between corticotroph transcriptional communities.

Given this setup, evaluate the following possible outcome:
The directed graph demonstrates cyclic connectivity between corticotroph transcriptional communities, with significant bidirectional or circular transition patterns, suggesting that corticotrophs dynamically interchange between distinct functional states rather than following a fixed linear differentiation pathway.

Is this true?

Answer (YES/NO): YES